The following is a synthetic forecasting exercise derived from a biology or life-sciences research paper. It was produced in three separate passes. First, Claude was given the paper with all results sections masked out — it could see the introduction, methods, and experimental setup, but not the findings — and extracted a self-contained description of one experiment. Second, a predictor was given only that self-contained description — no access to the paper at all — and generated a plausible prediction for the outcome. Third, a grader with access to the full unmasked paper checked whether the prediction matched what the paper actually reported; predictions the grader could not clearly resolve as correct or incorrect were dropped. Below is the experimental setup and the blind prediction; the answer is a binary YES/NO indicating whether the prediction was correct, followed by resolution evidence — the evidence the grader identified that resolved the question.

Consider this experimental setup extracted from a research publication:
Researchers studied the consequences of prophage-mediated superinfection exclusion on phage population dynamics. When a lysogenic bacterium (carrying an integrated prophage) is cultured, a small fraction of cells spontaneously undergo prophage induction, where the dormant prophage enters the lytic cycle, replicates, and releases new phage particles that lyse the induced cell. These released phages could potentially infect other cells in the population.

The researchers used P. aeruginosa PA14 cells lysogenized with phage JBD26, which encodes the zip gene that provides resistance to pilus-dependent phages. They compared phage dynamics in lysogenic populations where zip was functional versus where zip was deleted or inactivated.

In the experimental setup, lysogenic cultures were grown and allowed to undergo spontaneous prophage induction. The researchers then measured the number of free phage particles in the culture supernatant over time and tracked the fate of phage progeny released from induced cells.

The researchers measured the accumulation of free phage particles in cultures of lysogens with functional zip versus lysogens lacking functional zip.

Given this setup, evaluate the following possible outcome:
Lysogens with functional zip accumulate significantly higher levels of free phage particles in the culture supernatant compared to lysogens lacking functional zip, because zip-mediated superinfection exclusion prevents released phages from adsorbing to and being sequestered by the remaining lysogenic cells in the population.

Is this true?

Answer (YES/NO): YES